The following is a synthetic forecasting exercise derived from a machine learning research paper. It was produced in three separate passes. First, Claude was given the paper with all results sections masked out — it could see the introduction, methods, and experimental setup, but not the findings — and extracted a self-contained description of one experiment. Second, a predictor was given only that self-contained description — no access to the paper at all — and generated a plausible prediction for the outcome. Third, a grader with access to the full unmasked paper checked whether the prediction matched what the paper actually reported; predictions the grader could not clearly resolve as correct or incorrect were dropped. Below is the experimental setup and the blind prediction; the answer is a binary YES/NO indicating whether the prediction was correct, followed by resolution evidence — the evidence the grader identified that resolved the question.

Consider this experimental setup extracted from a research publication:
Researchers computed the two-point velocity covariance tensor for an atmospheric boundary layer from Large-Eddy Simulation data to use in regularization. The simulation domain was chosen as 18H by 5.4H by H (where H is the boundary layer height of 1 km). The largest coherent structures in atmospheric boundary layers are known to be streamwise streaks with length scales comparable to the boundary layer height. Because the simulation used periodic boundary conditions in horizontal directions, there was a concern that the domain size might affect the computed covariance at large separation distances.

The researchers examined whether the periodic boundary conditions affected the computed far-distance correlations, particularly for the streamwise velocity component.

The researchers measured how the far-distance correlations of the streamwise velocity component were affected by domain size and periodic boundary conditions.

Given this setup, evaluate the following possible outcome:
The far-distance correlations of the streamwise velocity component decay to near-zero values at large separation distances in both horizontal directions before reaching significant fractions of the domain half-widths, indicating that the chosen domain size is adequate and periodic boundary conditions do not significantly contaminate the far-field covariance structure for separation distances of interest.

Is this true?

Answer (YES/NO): NO